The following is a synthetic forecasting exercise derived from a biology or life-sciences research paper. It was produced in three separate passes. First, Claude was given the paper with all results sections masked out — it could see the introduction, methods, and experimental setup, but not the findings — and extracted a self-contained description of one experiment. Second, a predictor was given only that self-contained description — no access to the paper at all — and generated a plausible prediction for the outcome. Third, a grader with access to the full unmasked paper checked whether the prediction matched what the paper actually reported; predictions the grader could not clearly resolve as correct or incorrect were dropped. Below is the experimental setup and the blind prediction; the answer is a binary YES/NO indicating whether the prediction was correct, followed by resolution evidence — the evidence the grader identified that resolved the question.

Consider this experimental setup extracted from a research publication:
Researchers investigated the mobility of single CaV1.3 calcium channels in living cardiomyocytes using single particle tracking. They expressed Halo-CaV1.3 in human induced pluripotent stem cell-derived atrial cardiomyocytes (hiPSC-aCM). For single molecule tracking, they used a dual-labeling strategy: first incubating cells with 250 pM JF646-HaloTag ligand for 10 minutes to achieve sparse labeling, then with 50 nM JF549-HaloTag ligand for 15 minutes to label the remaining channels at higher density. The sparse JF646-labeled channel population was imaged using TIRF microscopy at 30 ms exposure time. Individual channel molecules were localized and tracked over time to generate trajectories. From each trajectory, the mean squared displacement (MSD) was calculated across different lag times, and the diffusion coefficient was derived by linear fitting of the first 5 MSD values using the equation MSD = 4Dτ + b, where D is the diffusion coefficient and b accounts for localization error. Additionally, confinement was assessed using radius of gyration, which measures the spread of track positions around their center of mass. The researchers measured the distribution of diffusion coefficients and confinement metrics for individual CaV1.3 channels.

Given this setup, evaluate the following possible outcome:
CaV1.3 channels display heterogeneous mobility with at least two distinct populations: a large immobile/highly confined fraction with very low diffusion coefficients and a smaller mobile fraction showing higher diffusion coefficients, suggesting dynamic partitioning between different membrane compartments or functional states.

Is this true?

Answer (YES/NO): NO